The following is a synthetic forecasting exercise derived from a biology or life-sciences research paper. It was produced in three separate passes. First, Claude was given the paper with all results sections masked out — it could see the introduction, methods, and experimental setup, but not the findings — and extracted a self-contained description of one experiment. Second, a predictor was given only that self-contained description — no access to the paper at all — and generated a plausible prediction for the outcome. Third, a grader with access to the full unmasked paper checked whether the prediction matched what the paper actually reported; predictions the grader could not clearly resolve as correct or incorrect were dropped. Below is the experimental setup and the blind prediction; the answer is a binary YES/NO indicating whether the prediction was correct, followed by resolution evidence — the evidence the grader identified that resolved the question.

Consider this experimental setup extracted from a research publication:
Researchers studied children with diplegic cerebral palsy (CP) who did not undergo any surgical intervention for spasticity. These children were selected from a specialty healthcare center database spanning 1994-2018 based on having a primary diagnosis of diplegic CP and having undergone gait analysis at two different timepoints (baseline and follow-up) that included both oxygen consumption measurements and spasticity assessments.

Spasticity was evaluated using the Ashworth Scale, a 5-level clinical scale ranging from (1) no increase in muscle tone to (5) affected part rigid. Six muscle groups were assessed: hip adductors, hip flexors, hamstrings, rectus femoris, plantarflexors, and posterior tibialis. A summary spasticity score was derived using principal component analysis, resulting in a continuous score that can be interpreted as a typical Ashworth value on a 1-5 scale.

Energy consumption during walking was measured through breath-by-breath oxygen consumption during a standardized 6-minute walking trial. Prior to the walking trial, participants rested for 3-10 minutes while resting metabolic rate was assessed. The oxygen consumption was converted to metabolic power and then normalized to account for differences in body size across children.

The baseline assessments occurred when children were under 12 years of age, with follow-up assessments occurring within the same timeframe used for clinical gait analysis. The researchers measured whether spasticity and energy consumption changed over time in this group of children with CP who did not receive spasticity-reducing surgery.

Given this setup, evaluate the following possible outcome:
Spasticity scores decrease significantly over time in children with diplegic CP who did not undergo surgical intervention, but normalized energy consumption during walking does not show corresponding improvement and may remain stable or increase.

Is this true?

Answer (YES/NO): NO